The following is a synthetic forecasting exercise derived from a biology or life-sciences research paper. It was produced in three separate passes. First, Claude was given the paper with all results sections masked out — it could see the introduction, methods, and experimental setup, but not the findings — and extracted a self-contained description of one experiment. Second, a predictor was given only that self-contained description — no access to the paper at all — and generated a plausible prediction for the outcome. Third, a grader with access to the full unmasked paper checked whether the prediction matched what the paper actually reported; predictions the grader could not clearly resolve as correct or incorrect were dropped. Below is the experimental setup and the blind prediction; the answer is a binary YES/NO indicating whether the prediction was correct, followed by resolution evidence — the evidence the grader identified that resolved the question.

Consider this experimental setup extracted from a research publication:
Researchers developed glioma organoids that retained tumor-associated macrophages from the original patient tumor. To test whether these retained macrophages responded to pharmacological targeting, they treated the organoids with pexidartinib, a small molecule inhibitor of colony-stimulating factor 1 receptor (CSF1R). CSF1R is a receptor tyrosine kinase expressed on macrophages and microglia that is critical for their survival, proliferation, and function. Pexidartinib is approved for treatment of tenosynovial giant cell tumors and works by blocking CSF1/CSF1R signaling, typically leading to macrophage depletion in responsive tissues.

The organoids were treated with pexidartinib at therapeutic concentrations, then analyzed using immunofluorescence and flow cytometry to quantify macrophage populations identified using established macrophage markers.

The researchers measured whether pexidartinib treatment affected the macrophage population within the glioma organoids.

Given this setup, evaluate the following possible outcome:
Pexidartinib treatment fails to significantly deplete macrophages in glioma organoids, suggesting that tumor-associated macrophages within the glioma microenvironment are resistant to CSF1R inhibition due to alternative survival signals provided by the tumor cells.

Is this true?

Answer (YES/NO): NO